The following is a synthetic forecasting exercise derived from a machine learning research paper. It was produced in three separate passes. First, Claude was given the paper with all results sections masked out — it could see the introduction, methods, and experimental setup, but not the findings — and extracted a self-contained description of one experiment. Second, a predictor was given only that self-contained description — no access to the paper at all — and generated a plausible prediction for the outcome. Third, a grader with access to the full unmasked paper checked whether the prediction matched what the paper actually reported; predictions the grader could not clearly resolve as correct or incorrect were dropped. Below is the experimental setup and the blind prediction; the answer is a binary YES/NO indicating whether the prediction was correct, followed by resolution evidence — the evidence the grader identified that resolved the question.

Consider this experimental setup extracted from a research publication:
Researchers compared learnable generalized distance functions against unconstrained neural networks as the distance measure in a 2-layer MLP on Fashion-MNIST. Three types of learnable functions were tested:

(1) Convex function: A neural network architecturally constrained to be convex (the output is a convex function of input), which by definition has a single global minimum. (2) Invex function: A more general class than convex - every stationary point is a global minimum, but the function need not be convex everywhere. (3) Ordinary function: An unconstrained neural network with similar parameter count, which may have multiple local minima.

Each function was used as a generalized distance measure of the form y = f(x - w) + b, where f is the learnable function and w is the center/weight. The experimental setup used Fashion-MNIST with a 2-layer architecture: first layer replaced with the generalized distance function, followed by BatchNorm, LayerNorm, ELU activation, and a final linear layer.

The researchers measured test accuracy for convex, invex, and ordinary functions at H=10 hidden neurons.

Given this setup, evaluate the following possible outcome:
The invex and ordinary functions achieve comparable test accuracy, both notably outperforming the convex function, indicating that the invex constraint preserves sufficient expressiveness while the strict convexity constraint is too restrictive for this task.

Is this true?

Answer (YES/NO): NO